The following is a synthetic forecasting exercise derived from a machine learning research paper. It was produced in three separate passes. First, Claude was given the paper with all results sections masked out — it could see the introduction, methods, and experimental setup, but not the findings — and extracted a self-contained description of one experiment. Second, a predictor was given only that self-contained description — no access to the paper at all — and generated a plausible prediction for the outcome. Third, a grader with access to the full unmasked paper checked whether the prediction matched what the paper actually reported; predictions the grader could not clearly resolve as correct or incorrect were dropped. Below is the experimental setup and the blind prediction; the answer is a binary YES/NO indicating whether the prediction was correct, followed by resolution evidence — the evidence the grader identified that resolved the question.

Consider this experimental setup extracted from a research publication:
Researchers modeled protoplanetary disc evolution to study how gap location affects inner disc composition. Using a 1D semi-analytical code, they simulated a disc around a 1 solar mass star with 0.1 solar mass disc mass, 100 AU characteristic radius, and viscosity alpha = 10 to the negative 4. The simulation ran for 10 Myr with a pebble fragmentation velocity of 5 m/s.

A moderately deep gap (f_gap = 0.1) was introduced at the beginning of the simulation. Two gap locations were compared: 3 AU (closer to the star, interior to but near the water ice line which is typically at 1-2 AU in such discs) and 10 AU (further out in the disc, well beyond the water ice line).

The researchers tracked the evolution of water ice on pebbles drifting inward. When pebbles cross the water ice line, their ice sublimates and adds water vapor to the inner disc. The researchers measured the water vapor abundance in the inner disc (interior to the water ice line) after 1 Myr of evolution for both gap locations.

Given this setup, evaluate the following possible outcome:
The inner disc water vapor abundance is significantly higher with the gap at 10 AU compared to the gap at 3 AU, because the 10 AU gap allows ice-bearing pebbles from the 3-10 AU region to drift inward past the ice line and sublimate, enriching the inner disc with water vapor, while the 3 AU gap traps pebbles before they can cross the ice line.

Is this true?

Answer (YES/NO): YES